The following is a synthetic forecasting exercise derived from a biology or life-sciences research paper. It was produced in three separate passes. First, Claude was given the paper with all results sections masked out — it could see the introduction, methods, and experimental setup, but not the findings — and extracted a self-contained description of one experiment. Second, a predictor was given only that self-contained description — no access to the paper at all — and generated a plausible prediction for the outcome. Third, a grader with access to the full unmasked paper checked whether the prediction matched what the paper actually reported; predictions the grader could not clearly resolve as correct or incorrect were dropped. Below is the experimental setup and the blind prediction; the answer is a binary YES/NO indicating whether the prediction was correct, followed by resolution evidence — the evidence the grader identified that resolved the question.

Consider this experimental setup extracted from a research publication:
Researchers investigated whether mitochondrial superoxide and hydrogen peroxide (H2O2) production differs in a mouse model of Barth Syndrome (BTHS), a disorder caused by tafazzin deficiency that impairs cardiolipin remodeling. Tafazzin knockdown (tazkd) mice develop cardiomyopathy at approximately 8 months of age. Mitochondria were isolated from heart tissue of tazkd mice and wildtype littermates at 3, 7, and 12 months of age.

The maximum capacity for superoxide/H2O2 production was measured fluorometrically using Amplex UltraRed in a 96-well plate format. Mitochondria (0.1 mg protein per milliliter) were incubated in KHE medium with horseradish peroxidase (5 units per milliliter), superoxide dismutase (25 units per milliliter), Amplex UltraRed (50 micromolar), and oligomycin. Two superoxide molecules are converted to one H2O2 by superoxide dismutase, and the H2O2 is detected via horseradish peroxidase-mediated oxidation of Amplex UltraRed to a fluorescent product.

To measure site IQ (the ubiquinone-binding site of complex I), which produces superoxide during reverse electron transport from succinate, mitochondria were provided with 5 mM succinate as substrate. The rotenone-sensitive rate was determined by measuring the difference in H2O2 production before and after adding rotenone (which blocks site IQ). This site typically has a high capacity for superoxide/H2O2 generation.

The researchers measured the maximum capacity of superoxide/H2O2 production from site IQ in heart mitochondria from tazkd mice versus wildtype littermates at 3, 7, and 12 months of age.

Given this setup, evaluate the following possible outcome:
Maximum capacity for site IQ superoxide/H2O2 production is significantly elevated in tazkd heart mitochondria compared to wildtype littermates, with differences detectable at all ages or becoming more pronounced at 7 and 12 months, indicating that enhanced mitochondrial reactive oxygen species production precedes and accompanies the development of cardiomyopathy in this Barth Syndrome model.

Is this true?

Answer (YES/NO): NO